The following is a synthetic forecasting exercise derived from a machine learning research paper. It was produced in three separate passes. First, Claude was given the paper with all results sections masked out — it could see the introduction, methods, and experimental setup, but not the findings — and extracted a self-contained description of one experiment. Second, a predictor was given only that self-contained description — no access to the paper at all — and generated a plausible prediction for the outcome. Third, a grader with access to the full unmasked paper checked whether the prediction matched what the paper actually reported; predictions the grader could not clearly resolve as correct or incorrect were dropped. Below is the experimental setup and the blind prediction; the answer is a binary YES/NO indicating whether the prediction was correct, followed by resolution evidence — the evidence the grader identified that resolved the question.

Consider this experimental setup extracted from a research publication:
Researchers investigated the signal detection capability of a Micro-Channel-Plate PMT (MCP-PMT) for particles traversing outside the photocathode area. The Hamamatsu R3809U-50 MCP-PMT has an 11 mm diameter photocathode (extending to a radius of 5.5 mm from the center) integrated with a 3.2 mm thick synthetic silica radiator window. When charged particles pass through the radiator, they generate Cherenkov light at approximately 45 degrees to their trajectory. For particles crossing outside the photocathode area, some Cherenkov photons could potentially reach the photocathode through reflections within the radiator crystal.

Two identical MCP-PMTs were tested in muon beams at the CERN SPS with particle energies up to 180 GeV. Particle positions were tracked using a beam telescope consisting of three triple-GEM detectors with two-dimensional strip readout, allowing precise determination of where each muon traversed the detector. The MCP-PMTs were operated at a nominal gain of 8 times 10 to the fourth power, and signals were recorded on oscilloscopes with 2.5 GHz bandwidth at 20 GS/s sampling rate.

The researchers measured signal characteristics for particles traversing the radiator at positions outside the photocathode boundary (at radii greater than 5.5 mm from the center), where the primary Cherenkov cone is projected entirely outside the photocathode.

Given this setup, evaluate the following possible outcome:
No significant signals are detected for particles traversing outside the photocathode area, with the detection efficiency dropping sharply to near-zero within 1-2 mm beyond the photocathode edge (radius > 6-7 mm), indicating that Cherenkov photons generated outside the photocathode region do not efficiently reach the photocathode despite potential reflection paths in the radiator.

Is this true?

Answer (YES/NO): NO